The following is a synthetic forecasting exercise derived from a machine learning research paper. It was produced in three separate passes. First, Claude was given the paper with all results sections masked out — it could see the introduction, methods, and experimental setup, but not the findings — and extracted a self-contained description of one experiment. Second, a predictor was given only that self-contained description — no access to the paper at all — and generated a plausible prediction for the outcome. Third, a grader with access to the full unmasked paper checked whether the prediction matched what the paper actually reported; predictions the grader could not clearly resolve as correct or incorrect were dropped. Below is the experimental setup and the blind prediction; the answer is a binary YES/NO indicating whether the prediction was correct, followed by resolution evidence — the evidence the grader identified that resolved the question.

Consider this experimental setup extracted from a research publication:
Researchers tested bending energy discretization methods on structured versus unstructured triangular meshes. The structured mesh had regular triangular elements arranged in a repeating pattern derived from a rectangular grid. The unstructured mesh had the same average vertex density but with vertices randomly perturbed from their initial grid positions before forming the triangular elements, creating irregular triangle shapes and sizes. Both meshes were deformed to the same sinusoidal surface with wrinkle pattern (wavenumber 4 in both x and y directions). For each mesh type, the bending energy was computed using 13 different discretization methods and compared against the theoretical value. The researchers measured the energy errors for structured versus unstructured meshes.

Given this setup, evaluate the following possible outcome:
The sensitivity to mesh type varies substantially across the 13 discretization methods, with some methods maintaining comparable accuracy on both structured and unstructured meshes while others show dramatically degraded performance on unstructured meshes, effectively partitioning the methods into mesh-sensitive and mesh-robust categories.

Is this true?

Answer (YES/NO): YES